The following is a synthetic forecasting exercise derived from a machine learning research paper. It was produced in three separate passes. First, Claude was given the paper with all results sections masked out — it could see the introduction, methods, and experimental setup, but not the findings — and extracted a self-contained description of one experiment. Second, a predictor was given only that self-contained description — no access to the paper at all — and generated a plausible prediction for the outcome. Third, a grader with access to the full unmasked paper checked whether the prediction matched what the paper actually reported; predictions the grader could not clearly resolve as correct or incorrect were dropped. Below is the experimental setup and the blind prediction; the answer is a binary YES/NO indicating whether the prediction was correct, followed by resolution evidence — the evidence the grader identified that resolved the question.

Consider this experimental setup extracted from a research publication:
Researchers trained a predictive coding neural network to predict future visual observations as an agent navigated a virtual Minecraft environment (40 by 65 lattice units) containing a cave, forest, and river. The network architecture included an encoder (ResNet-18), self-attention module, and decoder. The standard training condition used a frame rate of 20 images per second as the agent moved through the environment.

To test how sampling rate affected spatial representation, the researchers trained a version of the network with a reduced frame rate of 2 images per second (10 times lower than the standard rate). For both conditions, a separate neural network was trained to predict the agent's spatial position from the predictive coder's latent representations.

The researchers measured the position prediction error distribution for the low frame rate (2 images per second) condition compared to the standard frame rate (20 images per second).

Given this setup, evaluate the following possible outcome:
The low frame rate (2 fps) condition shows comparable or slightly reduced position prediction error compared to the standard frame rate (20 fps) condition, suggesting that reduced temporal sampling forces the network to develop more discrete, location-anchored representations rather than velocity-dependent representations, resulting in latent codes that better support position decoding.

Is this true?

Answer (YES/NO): NO